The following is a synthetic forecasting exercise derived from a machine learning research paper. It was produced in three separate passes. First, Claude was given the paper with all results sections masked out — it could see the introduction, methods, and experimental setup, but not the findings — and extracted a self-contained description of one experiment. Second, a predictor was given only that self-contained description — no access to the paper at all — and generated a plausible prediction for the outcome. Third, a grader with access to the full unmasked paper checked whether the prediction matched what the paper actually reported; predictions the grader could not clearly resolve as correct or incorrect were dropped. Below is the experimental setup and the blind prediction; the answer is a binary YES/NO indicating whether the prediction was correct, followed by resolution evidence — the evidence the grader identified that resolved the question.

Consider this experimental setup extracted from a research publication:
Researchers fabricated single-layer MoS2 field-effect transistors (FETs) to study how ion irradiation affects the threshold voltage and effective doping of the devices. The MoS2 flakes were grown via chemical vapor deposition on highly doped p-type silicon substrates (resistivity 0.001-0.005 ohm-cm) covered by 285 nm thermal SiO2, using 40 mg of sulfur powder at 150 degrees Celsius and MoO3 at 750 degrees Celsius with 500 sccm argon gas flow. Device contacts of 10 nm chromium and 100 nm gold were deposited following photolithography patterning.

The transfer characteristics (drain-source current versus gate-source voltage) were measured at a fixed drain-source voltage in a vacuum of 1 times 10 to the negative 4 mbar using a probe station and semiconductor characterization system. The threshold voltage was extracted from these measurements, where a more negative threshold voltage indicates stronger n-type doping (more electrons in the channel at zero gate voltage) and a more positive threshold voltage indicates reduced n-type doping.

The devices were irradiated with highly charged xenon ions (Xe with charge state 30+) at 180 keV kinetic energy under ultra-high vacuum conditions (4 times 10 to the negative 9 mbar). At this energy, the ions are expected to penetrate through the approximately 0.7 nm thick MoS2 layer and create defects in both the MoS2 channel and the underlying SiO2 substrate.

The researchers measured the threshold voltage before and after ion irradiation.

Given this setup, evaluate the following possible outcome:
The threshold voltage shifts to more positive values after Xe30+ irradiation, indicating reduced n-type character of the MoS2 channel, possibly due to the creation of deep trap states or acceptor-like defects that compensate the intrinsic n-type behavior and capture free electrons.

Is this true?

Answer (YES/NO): YES